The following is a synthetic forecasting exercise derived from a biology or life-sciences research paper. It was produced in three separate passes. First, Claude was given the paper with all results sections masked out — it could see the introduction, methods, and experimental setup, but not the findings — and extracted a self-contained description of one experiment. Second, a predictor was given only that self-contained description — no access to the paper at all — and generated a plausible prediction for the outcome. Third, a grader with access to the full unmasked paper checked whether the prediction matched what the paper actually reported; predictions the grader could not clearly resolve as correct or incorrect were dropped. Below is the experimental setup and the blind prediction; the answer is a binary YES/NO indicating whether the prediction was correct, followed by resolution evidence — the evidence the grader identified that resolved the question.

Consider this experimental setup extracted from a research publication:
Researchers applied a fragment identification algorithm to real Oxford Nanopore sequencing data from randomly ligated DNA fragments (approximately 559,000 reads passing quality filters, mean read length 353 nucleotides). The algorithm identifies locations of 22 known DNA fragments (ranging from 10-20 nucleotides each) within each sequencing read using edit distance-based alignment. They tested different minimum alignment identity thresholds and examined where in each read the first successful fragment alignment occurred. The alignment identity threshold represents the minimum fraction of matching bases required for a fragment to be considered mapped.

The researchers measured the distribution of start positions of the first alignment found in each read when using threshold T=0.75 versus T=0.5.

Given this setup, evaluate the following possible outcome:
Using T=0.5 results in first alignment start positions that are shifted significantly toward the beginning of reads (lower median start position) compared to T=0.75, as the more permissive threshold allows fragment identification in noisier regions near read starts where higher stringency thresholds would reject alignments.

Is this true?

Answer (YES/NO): YES